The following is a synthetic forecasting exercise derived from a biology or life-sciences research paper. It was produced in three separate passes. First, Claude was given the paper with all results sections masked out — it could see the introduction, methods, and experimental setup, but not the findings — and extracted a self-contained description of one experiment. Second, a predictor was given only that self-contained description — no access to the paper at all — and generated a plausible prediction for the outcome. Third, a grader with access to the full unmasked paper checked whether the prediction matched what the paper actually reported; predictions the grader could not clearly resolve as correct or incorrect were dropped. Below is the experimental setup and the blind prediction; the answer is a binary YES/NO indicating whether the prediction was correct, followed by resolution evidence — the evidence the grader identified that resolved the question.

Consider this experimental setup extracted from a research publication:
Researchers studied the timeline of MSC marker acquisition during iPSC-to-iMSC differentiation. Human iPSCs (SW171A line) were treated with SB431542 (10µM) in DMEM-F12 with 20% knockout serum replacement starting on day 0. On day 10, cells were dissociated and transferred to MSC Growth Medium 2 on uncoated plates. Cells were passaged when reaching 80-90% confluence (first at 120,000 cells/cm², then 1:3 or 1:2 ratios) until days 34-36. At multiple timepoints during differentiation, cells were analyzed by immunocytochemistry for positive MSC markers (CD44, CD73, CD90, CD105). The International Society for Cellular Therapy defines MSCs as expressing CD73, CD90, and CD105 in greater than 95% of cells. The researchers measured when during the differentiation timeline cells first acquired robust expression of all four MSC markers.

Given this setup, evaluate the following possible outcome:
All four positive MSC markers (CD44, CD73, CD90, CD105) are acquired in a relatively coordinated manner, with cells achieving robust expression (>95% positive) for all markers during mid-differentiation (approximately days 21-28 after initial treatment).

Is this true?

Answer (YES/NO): NO